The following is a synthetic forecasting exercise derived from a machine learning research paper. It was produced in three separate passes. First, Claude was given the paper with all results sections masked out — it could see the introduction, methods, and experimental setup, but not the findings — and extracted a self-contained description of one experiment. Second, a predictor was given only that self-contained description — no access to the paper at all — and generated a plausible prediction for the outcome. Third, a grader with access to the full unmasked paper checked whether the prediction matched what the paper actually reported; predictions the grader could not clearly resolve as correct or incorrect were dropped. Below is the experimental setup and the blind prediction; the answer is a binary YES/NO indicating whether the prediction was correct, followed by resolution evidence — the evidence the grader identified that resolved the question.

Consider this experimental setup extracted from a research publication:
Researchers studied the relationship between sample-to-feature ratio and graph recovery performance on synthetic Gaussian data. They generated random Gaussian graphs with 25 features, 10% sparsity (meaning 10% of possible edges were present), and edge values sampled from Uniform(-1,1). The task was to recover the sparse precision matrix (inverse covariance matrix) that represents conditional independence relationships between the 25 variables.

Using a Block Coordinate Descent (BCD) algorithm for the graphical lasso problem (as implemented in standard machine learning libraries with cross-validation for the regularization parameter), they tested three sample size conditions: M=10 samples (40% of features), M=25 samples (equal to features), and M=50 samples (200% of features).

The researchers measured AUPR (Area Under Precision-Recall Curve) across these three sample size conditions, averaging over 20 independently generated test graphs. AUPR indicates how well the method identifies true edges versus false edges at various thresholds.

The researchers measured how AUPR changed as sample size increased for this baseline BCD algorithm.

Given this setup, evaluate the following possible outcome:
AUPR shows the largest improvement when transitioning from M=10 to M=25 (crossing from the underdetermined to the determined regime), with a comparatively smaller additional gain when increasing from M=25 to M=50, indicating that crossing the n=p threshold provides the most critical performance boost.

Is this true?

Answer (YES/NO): NO